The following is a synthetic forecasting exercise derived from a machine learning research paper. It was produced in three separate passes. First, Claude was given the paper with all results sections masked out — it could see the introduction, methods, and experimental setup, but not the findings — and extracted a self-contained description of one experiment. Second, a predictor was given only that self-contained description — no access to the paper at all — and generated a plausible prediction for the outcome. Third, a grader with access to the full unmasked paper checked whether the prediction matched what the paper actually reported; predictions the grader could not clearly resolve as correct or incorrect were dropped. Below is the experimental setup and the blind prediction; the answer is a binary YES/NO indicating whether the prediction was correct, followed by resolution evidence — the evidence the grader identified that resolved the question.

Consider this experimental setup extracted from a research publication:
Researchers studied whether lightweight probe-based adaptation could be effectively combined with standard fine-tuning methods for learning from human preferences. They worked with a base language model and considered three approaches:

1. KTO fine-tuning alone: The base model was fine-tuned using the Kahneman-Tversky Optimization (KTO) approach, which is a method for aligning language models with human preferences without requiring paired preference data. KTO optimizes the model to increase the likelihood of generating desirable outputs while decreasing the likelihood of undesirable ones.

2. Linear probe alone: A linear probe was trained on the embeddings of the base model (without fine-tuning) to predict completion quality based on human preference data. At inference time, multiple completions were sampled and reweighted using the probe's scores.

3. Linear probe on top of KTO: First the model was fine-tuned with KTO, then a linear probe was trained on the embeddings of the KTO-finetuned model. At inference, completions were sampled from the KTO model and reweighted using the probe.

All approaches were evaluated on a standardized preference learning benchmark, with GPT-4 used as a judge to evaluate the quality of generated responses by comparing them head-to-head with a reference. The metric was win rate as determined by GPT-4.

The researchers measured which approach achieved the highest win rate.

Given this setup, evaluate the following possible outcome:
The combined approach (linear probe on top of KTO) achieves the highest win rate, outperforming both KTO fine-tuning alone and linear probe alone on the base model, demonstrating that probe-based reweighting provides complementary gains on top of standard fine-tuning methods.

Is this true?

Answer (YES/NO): YES